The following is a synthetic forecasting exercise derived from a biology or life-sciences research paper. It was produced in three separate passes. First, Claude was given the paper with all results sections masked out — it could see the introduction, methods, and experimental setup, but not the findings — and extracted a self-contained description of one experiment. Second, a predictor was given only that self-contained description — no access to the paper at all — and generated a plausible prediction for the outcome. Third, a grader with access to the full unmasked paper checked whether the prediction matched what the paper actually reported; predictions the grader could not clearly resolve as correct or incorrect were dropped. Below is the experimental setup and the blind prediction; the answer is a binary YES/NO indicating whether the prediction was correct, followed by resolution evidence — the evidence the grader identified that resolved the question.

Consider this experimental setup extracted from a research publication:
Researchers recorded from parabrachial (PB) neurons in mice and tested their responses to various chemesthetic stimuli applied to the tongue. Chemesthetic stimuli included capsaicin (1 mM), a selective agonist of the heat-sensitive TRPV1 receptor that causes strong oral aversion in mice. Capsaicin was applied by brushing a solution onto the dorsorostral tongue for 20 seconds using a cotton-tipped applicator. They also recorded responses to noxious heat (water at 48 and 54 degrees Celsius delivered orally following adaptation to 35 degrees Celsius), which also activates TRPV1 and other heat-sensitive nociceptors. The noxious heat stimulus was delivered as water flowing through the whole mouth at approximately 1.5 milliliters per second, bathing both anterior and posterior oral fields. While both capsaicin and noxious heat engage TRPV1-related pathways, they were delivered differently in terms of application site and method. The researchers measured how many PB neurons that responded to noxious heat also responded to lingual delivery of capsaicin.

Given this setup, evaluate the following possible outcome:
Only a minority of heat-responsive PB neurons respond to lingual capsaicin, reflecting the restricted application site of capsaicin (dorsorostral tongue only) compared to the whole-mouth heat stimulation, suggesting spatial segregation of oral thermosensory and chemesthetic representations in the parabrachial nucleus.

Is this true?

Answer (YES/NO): YES